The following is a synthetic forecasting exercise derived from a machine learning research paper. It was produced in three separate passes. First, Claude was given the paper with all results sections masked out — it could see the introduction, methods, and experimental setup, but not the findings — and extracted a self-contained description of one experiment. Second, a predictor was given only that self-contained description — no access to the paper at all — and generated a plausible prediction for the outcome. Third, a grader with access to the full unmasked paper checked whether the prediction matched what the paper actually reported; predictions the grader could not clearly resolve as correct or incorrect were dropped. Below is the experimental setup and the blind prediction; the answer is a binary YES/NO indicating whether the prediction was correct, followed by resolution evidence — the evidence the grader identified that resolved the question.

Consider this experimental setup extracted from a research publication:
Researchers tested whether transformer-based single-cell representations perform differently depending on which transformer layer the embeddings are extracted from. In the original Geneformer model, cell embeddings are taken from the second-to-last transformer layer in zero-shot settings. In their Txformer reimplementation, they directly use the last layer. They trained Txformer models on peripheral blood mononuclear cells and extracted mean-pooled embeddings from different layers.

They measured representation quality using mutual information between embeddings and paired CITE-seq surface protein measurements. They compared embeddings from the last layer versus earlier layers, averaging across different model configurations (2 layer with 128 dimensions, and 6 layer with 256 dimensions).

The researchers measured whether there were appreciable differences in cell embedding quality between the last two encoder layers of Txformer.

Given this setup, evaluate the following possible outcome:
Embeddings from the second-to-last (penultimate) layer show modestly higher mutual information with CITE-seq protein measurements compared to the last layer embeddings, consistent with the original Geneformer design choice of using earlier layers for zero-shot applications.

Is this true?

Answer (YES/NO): NO